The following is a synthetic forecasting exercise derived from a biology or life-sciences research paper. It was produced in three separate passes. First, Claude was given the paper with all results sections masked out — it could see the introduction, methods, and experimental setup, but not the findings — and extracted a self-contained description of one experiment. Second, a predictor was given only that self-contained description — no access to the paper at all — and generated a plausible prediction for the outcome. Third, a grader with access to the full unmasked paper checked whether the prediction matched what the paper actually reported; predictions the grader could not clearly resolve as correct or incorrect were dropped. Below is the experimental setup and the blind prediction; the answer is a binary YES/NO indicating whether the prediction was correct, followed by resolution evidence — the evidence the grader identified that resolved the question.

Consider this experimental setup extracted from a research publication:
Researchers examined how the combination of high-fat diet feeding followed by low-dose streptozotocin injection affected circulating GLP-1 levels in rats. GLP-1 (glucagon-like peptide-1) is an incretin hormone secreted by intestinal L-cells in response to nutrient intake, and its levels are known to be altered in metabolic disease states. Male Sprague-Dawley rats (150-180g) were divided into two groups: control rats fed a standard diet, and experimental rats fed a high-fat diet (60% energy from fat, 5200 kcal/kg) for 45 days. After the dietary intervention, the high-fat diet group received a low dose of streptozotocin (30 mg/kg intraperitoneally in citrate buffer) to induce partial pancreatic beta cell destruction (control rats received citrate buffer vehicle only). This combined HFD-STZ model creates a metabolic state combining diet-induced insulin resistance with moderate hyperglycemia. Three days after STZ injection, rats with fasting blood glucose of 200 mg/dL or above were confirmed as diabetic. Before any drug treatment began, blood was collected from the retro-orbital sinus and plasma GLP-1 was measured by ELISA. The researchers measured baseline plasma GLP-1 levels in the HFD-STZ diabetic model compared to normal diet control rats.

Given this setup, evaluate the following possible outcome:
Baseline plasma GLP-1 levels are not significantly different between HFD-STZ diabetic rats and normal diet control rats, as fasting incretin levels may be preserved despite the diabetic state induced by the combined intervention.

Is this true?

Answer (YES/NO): NO